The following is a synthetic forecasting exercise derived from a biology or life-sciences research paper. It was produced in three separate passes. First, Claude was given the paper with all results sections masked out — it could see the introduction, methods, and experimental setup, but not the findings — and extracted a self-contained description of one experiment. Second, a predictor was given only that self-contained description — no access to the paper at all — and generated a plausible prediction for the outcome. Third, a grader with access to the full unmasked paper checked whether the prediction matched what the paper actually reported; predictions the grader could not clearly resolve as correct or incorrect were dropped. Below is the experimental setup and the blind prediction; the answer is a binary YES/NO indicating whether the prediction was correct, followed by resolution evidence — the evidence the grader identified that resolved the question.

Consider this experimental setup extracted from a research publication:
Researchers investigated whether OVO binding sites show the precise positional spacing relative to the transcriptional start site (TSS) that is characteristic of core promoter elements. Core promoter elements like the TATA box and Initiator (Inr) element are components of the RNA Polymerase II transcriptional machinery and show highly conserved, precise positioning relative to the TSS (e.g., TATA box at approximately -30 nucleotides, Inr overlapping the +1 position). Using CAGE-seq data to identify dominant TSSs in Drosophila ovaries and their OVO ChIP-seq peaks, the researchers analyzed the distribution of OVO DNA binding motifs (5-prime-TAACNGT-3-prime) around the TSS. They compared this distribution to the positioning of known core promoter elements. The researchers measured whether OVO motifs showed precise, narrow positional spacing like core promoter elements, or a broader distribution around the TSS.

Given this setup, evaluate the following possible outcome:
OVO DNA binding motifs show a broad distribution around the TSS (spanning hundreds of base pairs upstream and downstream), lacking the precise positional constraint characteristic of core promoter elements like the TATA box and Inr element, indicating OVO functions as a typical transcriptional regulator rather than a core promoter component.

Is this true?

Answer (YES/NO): YES